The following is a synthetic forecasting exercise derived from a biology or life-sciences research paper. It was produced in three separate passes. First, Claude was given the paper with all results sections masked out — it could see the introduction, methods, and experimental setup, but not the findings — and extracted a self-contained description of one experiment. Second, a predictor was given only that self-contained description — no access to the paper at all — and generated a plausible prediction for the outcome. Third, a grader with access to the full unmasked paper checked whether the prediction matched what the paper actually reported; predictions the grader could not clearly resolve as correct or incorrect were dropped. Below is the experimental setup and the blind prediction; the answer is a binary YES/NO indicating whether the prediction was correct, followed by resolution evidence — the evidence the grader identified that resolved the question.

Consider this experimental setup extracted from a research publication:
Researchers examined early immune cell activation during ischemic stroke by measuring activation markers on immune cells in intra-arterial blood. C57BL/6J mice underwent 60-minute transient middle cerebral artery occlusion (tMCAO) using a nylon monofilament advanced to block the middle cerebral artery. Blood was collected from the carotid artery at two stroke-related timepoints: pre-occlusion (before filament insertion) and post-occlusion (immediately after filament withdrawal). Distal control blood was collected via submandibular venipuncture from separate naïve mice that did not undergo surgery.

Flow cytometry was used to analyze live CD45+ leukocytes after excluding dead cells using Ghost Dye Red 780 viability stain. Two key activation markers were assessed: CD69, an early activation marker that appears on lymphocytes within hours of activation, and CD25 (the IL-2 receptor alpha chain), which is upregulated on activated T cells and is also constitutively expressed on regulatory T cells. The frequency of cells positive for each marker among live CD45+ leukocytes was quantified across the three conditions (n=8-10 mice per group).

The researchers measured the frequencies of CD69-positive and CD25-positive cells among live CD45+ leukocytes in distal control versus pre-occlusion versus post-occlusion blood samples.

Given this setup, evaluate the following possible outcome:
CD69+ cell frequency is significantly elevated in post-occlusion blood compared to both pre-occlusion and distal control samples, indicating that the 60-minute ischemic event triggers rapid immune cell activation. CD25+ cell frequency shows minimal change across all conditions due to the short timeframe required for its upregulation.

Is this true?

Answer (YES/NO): NO